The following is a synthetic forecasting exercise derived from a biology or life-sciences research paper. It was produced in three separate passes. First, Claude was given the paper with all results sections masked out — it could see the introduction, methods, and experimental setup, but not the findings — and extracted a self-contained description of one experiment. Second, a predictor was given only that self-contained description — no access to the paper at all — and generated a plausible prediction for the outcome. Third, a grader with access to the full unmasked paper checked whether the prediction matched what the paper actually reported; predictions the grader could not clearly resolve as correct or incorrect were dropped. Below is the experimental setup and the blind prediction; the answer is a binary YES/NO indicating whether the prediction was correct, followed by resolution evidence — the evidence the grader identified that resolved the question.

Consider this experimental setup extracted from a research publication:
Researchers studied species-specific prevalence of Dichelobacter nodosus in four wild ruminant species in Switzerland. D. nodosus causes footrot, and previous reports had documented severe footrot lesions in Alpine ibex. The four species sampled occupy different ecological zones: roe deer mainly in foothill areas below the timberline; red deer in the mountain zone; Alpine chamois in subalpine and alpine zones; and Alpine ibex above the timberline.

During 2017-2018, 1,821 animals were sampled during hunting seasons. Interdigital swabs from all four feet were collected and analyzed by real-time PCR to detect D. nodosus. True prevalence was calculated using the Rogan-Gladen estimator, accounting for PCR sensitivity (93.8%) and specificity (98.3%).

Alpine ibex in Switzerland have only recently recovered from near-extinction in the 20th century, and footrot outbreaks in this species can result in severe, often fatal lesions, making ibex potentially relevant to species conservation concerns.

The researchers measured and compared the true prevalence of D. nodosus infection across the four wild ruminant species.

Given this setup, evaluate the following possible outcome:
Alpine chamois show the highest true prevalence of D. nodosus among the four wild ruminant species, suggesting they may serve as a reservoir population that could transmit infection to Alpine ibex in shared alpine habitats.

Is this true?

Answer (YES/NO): NO